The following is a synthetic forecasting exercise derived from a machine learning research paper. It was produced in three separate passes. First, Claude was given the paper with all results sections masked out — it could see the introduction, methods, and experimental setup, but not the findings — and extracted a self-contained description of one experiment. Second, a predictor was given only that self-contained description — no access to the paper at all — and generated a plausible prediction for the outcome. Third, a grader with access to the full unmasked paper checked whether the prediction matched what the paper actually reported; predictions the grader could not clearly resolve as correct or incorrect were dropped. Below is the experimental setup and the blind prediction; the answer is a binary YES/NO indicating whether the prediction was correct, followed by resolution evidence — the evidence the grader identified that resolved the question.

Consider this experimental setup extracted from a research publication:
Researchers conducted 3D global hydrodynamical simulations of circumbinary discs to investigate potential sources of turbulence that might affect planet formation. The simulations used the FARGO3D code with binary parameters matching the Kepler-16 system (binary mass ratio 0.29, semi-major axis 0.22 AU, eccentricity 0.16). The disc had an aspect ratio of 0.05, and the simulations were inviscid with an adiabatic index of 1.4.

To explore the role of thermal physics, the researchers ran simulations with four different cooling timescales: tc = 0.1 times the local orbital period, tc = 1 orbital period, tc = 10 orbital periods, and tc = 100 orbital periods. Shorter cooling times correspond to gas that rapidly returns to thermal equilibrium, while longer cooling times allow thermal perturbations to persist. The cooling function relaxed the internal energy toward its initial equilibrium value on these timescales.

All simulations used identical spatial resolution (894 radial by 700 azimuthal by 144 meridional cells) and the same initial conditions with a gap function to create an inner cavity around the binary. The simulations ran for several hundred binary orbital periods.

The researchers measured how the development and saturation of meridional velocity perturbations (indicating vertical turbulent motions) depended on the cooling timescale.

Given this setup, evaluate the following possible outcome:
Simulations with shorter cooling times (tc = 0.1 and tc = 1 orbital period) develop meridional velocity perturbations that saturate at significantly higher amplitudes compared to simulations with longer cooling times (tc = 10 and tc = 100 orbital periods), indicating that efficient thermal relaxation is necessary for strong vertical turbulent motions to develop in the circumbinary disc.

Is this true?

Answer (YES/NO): YES